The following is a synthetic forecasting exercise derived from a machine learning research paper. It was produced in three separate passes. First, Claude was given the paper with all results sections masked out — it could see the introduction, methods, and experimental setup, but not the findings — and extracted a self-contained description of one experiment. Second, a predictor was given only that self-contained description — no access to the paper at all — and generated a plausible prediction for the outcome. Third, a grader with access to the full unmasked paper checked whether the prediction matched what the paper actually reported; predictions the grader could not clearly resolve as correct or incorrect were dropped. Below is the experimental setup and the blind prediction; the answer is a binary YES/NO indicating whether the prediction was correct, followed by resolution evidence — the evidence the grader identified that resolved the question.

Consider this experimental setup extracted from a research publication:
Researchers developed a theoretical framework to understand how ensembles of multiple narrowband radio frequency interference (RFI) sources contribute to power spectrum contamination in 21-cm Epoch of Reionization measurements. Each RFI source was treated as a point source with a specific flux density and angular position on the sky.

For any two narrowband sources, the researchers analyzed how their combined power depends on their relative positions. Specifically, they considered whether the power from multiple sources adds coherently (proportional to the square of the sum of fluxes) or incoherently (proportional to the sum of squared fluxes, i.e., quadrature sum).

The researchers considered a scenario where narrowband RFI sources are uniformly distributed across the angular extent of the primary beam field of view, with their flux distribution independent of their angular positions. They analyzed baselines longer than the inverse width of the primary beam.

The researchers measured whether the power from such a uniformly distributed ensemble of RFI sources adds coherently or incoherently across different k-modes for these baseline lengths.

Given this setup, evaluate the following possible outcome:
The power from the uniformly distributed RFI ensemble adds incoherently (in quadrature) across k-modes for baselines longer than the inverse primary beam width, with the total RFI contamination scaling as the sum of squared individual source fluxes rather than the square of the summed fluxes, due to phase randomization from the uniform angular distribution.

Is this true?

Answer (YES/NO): YES